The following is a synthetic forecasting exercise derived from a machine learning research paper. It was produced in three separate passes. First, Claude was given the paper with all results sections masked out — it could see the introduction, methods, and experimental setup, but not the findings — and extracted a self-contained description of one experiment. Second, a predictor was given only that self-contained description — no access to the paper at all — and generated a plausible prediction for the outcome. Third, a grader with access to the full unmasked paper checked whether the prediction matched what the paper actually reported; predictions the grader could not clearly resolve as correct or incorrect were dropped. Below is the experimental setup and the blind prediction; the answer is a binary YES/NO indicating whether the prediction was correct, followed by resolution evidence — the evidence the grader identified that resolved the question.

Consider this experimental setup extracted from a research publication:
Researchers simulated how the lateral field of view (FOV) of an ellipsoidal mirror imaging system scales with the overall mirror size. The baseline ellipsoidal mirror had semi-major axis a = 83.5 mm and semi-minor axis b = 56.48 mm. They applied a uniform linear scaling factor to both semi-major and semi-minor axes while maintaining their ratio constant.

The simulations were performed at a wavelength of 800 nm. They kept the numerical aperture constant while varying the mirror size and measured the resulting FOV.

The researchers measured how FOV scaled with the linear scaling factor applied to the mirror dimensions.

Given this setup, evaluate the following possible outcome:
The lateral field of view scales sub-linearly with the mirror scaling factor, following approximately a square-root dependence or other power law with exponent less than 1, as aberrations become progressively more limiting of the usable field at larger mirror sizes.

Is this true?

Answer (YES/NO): NO